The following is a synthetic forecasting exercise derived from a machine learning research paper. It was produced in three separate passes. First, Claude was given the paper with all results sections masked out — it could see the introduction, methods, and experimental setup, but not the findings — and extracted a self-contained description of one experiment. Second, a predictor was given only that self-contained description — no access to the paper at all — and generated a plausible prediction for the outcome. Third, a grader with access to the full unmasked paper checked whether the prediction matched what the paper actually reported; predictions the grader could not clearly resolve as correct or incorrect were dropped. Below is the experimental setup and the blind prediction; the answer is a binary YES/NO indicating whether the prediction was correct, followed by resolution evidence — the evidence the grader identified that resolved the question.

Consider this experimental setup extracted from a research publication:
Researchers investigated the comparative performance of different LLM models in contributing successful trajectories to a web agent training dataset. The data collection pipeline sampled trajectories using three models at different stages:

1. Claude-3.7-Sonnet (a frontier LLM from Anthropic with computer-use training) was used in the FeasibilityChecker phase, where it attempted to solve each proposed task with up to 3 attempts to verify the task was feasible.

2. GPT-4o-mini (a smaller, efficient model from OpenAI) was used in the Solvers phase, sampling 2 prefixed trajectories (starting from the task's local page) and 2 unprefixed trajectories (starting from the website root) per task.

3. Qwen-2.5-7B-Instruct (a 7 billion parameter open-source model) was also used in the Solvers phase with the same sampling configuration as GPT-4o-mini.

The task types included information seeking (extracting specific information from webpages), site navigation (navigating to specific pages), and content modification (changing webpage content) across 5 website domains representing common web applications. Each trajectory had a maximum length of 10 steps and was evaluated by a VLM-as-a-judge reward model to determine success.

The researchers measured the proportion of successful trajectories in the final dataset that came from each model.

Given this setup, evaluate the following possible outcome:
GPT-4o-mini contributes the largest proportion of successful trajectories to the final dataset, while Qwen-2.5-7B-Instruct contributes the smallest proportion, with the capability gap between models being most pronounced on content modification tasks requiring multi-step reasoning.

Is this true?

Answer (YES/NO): NO